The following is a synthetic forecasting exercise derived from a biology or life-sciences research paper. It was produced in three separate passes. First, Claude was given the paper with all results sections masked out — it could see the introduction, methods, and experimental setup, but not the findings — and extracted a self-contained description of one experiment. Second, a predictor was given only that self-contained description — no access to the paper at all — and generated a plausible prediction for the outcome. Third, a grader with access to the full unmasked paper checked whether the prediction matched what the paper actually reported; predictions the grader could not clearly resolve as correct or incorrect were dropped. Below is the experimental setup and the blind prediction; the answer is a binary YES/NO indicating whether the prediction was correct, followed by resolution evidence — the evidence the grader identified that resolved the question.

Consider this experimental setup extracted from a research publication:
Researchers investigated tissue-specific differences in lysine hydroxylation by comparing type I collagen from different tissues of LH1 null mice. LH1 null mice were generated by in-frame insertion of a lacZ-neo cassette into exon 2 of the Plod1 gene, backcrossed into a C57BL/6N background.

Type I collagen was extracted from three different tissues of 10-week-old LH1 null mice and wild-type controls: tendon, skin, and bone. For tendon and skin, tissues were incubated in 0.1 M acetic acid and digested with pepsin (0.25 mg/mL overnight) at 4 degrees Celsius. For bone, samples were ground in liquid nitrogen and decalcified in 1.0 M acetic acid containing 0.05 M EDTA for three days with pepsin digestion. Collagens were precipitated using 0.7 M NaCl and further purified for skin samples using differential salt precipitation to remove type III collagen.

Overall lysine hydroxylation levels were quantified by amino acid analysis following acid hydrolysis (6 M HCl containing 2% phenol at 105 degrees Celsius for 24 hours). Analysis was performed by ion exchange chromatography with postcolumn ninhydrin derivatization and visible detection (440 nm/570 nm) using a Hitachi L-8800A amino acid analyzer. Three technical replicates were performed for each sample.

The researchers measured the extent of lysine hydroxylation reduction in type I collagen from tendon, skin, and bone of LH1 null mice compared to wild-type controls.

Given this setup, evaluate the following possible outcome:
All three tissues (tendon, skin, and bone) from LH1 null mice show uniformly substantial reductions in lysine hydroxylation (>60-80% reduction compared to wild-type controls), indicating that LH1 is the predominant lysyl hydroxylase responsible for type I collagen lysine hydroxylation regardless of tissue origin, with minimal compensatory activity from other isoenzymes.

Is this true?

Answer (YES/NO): NO